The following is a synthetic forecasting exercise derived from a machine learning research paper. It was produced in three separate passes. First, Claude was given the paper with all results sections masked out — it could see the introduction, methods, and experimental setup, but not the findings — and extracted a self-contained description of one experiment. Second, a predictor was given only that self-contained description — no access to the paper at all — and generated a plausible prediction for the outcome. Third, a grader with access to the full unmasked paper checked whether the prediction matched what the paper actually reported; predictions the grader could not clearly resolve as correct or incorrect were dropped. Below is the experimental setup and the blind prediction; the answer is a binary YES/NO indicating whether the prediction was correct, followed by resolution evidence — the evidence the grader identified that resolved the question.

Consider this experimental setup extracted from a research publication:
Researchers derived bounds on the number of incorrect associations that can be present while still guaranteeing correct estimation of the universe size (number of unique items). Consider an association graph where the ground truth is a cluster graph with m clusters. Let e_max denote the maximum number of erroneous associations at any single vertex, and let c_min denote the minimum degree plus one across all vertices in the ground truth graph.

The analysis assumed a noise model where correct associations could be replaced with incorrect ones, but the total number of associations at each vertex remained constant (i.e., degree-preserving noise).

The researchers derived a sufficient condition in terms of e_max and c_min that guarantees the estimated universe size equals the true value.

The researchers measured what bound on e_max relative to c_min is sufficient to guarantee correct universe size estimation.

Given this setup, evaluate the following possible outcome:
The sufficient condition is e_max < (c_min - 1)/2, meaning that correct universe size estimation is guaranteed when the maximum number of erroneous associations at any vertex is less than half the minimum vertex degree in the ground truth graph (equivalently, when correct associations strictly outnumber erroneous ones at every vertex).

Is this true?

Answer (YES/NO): NO